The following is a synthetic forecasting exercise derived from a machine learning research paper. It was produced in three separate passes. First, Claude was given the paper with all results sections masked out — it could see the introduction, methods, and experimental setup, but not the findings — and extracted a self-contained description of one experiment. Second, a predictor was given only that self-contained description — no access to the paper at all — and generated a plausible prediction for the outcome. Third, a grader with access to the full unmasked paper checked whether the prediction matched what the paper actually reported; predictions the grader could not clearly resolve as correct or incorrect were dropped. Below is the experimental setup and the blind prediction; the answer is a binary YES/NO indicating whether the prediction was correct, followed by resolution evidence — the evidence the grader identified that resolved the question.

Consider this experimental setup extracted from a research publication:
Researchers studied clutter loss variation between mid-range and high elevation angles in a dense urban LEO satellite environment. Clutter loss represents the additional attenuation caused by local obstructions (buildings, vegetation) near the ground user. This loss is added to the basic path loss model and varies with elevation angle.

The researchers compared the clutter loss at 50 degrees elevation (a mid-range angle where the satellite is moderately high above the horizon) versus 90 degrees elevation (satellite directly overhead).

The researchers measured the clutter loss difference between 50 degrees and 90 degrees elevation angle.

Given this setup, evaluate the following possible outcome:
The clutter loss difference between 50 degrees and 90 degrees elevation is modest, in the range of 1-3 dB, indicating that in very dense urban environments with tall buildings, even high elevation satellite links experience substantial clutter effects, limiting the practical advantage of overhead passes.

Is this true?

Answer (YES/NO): YES